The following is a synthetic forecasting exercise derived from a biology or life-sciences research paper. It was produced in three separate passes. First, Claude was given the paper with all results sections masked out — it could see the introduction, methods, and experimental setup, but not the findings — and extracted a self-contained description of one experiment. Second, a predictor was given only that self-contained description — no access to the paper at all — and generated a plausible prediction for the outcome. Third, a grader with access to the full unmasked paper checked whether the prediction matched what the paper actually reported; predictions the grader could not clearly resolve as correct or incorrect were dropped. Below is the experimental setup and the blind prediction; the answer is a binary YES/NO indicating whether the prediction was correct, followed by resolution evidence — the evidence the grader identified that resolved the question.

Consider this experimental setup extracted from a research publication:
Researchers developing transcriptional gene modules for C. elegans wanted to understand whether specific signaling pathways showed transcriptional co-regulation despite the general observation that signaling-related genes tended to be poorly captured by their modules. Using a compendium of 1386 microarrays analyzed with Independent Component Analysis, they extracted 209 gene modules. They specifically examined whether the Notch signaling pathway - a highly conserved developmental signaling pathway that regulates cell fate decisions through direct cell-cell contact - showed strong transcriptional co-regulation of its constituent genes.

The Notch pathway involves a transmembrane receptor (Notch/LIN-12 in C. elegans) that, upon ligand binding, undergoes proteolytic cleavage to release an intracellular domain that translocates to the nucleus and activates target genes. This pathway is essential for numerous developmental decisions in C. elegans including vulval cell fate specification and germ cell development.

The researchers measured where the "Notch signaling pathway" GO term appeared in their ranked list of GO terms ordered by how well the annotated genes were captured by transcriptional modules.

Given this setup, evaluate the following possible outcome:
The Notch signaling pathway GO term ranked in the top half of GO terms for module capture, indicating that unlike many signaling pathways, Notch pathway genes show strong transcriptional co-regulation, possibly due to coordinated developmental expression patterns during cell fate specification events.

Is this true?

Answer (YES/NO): NO